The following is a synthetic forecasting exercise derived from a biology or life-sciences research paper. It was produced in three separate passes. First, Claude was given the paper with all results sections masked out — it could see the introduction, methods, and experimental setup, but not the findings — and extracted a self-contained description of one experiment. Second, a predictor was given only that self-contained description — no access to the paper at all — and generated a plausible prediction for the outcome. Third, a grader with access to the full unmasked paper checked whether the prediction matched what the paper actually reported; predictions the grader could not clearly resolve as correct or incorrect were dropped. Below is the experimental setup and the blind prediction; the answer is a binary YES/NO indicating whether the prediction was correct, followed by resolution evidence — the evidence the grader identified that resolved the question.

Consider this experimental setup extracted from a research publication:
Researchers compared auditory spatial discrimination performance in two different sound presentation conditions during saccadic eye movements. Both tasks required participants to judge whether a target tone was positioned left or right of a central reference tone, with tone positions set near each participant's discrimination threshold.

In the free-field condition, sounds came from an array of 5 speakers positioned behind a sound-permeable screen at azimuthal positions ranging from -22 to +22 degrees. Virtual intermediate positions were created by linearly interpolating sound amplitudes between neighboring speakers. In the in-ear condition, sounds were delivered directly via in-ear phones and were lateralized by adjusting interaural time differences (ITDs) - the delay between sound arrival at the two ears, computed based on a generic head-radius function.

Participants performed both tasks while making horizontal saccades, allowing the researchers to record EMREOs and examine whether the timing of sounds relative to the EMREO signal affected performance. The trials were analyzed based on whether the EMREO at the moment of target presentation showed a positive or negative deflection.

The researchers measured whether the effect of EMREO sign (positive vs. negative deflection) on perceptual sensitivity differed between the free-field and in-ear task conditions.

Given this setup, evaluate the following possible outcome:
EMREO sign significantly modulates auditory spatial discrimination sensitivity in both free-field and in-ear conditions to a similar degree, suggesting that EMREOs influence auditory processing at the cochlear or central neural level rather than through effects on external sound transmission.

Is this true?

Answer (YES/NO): NO